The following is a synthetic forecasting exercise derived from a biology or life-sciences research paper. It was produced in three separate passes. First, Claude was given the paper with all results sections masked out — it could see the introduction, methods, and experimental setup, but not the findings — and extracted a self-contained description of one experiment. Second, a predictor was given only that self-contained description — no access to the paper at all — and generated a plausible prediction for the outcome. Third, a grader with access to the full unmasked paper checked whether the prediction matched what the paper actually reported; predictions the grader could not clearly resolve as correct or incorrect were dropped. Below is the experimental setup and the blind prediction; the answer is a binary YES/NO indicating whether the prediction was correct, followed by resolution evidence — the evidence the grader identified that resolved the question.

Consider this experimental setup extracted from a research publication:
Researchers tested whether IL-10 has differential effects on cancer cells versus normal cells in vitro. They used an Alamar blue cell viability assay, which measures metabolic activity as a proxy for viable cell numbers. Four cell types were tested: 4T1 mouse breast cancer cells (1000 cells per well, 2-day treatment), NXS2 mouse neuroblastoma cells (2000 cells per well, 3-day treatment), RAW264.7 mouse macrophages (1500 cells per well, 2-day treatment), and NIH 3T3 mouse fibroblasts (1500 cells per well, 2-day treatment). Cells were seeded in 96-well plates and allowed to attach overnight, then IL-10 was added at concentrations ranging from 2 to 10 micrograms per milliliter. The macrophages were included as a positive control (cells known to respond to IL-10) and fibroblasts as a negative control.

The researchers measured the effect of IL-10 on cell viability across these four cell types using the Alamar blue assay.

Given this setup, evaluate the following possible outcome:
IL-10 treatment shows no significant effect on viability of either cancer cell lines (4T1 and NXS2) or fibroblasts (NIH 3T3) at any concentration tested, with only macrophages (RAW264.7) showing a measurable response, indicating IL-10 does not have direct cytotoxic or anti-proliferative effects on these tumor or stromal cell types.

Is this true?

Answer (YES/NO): NO